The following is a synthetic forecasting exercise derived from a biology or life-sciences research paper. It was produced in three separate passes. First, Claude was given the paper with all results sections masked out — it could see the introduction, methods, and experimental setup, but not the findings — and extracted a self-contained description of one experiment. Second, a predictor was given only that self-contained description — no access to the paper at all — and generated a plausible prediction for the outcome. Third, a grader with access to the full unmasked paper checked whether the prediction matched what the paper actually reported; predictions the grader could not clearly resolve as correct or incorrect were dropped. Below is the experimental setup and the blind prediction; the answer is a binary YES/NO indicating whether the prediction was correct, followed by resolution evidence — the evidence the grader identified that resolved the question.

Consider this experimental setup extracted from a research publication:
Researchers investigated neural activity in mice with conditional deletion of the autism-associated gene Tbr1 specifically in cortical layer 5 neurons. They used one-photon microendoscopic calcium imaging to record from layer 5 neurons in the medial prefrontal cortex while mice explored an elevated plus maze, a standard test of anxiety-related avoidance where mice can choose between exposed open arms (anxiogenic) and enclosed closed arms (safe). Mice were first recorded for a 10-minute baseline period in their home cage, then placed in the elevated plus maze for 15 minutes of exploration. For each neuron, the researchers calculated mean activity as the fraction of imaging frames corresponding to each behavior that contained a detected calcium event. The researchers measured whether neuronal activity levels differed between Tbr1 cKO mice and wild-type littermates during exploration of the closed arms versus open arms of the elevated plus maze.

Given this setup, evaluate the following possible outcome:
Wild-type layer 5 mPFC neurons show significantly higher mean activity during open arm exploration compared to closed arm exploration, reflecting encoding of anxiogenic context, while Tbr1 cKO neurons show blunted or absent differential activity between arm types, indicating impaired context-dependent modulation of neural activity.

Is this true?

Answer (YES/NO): NO